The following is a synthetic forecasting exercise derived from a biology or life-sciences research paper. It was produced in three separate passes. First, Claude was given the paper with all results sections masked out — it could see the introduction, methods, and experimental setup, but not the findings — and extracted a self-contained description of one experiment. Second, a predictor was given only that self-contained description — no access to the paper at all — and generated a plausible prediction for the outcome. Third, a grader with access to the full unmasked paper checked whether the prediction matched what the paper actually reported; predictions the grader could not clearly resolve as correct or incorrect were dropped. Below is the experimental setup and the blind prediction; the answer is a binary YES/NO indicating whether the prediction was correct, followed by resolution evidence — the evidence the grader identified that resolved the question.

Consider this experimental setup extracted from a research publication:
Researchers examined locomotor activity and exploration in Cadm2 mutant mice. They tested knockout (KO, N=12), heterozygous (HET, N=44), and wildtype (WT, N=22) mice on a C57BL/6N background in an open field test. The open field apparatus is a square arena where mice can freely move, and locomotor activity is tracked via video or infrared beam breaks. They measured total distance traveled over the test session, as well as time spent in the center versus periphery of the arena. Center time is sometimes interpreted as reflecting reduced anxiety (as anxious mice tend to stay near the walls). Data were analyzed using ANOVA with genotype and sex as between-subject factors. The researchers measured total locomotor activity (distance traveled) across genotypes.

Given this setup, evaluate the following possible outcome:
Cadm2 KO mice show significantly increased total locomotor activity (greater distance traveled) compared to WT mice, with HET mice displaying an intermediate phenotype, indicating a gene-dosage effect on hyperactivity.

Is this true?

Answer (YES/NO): NO